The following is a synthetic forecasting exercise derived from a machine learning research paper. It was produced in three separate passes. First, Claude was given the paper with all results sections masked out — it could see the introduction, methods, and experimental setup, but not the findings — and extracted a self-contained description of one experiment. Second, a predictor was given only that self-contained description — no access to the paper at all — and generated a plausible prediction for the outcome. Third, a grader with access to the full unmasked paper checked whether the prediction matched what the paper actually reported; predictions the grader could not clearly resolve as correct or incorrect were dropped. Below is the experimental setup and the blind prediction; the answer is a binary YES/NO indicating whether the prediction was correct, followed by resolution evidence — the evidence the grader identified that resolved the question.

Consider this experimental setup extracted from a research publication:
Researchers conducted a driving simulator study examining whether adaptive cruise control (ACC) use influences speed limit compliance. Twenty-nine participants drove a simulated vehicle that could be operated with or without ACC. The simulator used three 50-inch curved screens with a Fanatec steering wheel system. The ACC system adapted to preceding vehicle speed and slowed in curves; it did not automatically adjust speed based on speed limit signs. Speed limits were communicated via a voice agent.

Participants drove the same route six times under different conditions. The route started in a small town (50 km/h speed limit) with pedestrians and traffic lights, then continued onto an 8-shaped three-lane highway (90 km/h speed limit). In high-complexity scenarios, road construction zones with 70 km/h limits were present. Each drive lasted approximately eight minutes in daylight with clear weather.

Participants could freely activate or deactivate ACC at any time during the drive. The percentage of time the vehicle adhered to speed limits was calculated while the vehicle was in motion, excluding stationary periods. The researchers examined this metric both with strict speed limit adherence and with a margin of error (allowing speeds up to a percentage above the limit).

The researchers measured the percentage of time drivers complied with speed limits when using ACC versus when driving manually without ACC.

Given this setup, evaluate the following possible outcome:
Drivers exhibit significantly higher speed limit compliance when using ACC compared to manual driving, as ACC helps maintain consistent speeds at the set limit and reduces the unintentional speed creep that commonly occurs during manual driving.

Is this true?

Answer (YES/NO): NO